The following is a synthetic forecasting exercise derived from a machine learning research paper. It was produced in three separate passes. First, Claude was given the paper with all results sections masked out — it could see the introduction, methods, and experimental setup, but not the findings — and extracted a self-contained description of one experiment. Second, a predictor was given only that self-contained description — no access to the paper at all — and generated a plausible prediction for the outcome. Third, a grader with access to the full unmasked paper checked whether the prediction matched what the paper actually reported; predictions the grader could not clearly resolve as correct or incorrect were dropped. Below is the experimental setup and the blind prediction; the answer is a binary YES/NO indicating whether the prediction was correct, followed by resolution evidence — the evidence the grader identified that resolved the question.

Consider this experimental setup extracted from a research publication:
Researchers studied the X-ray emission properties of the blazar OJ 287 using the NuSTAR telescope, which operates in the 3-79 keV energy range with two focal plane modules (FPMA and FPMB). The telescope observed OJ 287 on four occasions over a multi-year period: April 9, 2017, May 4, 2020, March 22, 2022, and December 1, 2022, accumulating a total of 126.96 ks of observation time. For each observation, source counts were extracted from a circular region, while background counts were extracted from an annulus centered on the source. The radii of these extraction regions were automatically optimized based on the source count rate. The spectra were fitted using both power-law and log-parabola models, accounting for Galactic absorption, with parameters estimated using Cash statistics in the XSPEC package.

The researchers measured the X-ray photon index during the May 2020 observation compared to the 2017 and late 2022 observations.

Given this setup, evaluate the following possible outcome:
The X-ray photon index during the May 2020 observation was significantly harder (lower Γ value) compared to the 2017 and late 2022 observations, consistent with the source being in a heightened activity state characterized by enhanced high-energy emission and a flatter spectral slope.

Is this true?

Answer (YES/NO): NO